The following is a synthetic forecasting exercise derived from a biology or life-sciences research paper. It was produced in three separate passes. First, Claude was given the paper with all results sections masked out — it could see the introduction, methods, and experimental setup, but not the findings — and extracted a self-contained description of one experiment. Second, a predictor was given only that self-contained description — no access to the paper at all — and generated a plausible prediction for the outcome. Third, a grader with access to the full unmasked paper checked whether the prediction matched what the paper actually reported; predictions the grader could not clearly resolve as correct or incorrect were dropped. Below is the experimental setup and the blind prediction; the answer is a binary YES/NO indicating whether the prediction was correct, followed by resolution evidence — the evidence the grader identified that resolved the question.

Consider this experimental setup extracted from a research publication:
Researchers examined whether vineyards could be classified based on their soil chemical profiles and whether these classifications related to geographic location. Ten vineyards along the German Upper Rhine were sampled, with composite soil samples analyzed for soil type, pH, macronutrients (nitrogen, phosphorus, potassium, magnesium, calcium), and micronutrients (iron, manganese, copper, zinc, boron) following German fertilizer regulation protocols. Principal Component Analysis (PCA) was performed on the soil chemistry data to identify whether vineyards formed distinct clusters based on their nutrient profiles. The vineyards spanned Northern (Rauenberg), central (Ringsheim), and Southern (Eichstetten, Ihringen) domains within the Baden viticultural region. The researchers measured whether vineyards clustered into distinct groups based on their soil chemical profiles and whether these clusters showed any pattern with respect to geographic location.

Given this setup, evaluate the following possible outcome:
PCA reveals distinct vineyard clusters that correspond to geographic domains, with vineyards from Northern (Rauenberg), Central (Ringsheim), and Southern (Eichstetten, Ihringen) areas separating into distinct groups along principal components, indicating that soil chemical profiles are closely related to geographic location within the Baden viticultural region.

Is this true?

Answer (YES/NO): NO